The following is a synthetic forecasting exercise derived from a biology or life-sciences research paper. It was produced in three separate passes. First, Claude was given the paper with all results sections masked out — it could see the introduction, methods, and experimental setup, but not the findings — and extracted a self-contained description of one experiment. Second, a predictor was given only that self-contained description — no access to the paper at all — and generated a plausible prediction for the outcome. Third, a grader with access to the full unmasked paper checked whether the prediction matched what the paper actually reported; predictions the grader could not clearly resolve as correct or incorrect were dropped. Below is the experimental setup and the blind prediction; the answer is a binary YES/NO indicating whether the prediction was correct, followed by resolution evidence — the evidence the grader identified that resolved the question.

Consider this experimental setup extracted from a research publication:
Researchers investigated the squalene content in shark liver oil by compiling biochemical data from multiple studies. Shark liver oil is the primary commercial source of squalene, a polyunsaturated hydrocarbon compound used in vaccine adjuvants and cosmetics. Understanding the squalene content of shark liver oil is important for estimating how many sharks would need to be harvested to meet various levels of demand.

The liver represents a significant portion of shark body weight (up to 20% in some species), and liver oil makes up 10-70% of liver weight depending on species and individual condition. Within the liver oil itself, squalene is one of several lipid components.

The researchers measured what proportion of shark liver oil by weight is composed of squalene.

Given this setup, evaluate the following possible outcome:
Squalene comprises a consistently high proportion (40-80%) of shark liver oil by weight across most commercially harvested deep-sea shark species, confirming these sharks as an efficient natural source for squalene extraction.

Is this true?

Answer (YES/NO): NO